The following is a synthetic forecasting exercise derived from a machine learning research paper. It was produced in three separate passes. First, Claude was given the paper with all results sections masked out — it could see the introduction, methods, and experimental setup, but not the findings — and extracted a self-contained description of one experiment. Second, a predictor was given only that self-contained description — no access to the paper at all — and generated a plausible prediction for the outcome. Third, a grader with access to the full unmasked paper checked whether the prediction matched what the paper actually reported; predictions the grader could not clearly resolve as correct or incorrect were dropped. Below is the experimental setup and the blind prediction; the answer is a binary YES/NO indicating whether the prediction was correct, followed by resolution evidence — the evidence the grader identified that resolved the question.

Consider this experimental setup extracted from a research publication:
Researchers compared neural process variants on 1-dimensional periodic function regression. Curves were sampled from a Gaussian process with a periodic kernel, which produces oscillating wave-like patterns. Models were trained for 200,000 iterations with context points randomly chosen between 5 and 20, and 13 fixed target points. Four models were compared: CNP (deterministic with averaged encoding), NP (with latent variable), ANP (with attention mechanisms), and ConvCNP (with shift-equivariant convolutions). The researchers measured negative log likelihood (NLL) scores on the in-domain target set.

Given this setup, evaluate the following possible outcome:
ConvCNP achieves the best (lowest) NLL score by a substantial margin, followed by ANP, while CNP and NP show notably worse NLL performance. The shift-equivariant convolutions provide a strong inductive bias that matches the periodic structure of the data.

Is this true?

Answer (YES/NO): NO